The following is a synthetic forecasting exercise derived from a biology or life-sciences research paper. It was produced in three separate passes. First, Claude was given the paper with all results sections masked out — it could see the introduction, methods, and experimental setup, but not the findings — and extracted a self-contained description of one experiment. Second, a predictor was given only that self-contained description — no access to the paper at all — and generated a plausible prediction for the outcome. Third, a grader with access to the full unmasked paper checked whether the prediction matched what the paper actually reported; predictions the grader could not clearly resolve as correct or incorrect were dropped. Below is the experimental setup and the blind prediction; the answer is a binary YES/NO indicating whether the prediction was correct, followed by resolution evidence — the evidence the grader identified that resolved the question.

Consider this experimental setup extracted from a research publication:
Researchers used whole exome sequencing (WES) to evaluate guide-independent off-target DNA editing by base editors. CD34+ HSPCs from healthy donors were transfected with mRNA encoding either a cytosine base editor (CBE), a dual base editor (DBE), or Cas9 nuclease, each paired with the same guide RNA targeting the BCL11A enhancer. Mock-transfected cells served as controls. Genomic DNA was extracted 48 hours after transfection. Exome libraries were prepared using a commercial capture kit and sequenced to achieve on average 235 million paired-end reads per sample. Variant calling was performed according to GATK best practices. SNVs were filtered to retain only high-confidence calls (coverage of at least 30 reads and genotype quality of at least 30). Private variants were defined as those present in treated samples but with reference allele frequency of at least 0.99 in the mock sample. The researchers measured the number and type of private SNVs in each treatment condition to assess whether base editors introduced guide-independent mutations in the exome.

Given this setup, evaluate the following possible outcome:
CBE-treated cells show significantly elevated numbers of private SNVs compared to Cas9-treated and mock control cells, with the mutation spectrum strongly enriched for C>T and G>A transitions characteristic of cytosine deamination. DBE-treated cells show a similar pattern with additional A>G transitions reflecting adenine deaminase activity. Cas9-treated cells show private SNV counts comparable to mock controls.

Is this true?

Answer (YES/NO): NO